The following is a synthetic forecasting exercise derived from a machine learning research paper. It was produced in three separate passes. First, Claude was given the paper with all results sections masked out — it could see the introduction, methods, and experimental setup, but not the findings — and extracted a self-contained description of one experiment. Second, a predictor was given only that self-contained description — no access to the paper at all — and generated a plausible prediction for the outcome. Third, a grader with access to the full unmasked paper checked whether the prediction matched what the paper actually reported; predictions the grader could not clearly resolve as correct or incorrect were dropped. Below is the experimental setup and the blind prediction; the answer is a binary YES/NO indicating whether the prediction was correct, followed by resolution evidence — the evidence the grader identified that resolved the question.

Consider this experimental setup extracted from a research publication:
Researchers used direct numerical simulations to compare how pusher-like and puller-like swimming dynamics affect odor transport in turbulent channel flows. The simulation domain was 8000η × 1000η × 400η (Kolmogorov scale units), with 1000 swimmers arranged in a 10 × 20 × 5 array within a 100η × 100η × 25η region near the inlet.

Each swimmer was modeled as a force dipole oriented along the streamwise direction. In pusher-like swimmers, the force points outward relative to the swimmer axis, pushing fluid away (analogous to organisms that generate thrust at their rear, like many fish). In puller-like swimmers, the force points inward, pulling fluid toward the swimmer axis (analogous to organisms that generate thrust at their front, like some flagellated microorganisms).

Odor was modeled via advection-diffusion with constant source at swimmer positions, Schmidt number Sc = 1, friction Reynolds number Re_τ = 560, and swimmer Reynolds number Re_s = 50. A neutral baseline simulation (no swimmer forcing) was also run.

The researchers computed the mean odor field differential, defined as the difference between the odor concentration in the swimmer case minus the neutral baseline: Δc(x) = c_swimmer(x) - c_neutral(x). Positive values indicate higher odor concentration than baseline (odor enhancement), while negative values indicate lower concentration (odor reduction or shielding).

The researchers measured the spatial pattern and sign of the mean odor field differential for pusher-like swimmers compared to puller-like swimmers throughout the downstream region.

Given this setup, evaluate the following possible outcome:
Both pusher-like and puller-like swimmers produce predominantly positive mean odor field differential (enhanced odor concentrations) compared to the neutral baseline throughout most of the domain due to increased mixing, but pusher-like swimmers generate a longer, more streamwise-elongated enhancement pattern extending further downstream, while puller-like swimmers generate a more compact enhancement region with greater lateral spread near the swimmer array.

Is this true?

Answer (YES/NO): NO